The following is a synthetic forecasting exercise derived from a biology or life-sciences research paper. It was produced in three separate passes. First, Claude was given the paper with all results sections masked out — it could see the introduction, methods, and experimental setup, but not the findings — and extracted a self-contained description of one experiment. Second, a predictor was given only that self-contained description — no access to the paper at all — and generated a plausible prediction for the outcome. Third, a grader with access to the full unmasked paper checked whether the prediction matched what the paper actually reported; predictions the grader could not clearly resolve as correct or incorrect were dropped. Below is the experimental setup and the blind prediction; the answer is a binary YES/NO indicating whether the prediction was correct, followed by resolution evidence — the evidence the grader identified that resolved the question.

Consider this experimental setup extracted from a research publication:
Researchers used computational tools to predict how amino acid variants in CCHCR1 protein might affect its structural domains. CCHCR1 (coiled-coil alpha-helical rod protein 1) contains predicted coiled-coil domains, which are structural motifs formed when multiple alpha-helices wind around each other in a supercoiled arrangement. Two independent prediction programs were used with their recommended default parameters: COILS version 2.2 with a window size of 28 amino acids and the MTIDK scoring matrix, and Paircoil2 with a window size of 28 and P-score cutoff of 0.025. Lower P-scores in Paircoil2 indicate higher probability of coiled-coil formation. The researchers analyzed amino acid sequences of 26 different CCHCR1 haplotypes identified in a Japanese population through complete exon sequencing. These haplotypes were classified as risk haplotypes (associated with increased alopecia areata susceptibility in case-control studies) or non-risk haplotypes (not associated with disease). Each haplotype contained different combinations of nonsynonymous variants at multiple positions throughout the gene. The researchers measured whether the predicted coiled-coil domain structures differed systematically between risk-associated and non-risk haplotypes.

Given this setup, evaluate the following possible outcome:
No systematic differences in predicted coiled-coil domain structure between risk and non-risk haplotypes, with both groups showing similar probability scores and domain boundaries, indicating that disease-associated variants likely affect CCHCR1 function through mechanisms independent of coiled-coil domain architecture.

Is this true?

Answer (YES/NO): NO